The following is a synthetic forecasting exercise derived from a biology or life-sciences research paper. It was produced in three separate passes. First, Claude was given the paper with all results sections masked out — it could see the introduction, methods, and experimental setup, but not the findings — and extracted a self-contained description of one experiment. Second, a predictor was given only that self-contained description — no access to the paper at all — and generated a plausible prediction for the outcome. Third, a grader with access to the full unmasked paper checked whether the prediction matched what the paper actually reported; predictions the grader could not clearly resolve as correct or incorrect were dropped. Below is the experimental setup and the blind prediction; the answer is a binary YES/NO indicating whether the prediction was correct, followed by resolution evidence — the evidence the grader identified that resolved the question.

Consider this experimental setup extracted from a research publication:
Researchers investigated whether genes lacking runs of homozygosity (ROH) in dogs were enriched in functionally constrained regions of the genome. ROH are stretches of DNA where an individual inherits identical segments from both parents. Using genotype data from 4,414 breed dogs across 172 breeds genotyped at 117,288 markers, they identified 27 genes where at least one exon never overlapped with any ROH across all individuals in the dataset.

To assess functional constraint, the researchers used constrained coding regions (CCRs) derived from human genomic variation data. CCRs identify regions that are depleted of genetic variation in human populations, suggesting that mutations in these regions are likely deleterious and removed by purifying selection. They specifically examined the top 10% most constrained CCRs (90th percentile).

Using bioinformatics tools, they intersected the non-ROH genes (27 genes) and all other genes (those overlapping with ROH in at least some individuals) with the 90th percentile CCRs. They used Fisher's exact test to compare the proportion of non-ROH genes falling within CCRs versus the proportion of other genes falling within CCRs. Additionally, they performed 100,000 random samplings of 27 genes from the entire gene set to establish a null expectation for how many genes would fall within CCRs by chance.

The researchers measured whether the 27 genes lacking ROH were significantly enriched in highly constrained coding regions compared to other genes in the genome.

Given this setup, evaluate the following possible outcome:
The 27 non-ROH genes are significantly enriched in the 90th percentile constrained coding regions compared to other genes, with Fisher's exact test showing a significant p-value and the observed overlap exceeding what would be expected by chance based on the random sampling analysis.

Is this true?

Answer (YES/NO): YES